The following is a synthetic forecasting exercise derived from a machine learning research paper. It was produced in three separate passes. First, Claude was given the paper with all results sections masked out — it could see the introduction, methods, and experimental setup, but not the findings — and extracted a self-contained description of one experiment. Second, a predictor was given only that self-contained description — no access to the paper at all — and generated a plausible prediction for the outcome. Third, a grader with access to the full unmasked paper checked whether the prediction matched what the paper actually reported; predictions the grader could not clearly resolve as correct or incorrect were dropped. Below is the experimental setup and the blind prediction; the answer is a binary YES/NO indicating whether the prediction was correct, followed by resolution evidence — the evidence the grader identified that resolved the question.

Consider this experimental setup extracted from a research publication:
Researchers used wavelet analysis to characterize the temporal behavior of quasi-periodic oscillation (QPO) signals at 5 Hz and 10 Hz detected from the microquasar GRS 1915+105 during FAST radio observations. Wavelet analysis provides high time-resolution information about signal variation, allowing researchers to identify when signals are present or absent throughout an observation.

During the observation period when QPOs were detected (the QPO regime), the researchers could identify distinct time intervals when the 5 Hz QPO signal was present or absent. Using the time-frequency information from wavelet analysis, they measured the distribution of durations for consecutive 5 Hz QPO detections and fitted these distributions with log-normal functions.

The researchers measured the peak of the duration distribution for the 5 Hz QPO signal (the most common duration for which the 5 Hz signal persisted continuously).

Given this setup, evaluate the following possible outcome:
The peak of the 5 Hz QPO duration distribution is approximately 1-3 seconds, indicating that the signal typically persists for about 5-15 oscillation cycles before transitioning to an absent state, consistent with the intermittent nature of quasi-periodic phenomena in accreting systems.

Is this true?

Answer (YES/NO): NO